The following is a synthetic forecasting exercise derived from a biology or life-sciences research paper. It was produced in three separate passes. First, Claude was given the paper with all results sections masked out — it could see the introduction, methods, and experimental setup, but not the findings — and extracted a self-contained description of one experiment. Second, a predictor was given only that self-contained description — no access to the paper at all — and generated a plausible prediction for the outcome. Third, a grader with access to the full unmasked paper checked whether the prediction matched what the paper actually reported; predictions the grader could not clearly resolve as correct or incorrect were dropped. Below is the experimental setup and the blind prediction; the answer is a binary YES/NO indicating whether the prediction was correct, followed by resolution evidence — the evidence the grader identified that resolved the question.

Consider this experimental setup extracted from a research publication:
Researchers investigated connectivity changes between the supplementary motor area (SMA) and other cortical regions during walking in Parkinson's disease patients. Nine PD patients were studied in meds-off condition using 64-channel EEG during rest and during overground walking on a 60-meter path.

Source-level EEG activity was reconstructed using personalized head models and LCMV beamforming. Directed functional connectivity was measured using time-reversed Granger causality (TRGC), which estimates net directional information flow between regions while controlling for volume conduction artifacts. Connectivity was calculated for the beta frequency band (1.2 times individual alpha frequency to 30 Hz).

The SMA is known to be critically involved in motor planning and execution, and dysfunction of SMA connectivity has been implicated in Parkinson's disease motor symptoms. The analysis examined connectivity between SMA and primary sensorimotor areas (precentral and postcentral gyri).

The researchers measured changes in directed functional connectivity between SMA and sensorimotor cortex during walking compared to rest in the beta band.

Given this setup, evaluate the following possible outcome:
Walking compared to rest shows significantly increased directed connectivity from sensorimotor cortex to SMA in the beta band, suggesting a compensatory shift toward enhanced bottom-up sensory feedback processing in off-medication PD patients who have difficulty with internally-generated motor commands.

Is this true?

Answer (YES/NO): YES